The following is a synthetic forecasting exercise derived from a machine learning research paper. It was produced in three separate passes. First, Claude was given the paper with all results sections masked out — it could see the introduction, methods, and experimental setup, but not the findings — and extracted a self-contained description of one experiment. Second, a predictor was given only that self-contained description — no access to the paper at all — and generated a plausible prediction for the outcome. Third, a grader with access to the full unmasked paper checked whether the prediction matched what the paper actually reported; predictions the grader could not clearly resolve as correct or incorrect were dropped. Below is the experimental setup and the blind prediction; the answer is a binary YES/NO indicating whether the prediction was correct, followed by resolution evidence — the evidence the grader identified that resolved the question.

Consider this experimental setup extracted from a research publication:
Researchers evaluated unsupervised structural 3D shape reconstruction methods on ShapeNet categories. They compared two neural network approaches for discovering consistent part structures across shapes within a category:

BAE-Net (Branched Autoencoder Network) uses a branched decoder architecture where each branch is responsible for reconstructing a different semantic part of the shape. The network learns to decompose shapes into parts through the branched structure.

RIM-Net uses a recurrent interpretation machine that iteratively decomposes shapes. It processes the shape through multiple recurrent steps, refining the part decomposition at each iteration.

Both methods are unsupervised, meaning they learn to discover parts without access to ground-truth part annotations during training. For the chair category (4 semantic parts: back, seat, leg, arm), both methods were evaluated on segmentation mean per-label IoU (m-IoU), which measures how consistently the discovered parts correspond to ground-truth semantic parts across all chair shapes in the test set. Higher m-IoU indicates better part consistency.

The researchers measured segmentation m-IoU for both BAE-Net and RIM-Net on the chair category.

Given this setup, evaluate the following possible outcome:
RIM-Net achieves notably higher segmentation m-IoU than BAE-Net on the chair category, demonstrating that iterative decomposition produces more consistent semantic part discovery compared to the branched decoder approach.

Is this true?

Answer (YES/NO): YES